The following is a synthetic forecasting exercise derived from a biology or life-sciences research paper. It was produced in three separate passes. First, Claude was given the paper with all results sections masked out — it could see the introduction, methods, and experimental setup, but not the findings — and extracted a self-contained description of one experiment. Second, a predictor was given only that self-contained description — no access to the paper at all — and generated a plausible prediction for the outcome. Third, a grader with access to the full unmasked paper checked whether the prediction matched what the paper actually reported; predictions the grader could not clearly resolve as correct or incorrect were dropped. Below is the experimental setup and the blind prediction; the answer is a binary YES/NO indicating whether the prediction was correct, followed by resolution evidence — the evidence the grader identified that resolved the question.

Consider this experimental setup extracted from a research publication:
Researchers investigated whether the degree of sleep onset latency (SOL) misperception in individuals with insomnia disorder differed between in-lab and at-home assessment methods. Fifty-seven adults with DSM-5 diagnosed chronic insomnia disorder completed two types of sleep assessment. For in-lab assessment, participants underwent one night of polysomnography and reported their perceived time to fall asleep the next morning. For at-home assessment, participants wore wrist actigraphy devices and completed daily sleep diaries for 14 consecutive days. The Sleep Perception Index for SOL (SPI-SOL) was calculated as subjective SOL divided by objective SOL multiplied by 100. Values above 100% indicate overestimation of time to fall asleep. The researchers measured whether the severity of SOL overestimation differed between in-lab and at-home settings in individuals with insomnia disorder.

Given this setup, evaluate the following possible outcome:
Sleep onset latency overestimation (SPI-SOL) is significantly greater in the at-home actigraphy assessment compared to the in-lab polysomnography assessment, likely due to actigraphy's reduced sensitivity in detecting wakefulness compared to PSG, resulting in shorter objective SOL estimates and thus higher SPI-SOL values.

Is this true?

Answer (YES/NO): NO